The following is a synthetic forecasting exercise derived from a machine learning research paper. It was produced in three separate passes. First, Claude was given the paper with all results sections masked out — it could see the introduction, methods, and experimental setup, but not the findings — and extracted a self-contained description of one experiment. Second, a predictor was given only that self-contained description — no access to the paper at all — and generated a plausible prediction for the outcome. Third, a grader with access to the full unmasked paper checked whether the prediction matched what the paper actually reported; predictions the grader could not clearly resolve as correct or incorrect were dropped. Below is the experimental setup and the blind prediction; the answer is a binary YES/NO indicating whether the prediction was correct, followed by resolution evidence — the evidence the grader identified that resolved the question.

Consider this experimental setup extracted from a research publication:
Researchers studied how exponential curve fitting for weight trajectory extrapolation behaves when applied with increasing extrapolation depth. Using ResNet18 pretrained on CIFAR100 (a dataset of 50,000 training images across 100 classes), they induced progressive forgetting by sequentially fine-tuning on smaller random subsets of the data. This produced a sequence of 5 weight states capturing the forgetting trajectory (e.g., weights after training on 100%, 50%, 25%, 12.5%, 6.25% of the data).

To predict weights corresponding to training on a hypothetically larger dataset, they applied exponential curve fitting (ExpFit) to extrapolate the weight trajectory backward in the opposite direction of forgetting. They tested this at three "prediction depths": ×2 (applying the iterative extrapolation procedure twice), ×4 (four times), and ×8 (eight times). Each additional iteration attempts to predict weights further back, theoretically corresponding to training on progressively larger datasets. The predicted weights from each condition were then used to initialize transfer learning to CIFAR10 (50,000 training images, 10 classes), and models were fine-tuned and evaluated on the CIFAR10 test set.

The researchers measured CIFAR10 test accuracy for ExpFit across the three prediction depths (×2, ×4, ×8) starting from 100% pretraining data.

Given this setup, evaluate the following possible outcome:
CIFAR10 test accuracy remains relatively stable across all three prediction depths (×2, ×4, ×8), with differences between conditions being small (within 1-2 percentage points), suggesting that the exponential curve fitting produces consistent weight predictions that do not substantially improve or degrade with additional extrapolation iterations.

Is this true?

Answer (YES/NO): NO